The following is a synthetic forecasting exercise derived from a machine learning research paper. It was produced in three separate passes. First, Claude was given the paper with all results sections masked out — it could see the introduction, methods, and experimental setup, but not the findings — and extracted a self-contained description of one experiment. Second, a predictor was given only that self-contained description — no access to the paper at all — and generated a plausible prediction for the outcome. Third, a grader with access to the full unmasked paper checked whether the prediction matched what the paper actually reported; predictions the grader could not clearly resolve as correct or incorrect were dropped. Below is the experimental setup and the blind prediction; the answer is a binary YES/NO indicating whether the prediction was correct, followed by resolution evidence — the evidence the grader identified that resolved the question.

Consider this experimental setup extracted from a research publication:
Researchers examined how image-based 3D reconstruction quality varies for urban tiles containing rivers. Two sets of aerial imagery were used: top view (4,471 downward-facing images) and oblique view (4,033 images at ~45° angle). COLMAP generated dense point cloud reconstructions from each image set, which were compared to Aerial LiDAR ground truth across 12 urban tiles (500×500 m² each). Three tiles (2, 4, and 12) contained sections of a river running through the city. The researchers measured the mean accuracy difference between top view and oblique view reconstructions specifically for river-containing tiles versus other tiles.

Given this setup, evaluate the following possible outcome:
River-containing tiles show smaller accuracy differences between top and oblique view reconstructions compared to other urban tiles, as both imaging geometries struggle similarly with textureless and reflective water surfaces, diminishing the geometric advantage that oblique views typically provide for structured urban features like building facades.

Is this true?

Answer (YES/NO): NO